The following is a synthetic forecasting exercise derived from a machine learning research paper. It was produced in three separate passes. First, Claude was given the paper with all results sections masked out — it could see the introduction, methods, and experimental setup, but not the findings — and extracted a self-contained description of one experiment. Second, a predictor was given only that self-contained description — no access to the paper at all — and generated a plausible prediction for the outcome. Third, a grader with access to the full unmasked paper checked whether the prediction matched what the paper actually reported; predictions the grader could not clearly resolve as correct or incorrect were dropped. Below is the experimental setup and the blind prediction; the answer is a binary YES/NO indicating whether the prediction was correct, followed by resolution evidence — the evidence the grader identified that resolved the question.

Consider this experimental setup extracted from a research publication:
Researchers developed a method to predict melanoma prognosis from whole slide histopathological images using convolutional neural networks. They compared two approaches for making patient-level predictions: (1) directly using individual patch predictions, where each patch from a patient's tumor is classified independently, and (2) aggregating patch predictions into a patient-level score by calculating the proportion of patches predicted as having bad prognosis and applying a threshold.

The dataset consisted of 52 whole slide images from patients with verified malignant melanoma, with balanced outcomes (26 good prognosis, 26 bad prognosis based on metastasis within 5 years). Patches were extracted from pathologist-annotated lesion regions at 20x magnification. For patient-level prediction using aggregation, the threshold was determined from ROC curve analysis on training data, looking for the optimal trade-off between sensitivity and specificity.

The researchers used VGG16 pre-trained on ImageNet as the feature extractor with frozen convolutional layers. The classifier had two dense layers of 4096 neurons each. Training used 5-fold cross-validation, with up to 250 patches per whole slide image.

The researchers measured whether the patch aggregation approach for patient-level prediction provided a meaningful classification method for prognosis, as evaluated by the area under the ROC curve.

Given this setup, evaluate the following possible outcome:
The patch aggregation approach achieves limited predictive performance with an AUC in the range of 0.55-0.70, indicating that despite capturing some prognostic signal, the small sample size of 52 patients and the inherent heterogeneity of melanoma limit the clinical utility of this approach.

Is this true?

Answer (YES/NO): NO